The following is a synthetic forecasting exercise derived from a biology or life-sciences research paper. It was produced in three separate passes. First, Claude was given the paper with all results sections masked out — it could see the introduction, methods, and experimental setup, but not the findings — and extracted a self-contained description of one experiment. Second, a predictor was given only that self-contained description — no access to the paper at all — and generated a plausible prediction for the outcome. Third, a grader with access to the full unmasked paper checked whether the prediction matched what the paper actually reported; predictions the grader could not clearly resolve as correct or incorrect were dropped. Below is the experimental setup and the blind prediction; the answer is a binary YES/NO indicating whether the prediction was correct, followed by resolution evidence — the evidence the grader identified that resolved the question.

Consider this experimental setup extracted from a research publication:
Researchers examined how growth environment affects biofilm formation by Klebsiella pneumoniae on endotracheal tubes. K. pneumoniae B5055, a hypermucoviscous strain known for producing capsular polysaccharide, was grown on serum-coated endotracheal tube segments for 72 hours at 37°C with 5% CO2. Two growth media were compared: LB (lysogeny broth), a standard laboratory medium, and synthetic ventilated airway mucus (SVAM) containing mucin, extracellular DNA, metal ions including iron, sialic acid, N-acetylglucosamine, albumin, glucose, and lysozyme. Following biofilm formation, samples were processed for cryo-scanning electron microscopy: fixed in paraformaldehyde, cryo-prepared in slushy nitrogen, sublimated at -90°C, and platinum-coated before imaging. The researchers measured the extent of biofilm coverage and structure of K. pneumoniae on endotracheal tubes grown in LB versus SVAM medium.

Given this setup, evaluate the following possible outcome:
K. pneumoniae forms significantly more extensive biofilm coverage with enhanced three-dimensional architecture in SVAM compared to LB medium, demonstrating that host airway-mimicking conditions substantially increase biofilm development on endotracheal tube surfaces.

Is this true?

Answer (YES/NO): YES